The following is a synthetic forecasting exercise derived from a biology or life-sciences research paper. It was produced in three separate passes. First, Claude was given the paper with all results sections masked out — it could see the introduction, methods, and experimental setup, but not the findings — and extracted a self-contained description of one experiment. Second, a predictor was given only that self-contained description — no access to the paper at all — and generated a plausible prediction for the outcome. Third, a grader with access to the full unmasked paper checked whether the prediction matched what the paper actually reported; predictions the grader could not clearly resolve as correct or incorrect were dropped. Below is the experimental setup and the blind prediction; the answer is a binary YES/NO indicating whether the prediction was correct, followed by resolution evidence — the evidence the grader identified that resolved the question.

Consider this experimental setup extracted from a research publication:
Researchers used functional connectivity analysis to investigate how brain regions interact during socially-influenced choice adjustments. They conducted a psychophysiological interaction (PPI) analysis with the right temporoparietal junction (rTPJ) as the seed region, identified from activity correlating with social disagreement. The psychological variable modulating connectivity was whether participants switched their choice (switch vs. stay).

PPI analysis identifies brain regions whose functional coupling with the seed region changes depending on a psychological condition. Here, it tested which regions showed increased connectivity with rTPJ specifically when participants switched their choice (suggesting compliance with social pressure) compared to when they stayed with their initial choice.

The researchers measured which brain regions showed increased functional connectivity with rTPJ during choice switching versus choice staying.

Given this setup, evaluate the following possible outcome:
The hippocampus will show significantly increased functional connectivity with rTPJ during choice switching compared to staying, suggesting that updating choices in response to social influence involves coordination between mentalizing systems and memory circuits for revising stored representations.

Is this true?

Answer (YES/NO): NO